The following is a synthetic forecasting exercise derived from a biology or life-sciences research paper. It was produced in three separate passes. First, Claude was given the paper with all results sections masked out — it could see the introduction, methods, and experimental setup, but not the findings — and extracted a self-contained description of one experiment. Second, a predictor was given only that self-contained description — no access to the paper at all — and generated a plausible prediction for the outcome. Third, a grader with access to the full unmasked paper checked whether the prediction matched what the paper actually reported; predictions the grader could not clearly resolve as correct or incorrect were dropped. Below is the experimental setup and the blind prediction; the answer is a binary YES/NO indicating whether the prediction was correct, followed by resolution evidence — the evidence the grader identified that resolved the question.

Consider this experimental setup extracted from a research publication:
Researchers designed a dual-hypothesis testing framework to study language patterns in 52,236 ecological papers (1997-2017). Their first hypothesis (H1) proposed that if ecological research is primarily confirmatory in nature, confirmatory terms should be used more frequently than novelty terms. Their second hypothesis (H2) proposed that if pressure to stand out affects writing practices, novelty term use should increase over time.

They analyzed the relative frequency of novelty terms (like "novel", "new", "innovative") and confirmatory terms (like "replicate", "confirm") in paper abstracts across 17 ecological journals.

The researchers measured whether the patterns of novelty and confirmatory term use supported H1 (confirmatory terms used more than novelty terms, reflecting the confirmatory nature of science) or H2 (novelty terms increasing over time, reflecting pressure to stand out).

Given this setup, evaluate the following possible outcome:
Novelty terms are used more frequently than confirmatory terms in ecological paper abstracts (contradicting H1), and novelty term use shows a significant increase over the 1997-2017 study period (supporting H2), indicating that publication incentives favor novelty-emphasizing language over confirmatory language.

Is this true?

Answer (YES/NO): YES